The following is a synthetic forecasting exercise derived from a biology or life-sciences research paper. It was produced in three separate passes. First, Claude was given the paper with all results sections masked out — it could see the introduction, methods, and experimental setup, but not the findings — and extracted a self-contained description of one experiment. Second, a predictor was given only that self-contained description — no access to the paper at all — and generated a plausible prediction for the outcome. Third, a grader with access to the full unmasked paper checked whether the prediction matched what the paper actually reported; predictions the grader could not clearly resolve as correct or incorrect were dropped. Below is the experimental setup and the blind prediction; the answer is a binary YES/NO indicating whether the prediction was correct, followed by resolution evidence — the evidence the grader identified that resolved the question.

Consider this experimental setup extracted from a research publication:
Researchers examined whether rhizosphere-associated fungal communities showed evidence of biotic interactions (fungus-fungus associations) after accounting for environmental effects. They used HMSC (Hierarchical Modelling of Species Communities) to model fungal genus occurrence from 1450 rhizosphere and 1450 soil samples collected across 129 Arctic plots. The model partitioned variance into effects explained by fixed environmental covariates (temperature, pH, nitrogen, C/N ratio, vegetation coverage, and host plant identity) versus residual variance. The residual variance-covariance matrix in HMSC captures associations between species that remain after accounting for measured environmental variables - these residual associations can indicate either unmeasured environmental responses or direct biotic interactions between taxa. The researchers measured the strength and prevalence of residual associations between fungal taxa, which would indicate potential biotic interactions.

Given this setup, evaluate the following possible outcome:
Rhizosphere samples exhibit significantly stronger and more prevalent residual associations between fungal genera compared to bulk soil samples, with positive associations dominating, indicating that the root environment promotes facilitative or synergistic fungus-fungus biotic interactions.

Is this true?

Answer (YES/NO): NO